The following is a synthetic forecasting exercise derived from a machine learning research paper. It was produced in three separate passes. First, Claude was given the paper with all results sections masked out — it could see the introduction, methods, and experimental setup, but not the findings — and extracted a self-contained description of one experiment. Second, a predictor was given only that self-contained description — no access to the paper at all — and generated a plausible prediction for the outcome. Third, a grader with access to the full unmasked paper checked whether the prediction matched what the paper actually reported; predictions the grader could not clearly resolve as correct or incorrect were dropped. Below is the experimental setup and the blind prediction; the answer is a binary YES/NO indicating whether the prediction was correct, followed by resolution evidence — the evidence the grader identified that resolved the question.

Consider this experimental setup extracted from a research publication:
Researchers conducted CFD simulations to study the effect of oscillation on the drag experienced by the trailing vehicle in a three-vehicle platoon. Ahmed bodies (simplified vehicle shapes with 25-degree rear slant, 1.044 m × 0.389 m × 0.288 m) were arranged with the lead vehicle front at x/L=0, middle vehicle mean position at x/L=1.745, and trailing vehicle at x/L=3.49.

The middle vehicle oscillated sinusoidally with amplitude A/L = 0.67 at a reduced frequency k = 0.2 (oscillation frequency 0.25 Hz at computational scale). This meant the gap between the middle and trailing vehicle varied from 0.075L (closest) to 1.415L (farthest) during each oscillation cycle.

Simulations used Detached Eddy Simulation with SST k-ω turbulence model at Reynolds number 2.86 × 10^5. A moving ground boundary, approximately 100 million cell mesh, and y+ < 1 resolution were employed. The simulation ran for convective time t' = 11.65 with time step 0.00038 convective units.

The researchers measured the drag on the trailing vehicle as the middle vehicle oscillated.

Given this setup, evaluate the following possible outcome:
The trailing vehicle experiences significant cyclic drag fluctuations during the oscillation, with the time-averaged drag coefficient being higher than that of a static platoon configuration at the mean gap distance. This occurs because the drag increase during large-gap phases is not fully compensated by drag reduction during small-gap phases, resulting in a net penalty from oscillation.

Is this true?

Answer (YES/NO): NO